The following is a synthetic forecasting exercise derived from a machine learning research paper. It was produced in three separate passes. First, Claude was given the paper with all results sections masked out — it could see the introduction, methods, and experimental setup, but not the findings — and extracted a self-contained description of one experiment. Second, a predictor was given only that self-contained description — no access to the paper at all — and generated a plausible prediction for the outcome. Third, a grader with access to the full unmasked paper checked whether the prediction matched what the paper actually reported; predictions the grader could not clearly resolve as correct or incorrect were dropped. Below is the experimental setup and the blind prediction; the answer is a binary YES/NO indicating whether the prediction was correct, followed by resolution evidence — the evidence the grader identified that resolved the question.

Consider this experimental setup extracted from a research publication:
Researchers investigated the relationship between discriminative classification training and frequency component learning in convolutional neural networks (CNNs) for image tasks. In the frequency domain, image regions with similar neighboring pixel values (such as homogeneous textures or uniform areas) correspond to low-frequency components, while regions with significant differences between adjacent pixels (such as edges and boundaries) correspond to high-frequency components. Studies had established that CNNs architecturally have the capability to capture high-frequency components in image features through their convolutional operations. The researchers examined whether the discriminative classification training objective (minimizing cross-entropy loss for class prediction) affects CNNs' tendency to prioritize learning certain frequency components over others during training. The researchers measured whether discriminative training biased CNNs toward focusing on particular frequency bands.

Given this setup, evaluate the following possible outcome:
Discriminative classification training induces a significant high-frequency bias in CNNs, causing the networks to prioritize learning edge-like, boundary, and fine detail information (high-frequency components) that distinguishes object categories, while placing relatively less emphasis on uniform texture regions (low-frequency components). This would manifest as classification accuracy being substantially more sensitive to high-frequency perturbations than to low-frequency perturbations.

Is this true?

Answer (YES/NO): NO